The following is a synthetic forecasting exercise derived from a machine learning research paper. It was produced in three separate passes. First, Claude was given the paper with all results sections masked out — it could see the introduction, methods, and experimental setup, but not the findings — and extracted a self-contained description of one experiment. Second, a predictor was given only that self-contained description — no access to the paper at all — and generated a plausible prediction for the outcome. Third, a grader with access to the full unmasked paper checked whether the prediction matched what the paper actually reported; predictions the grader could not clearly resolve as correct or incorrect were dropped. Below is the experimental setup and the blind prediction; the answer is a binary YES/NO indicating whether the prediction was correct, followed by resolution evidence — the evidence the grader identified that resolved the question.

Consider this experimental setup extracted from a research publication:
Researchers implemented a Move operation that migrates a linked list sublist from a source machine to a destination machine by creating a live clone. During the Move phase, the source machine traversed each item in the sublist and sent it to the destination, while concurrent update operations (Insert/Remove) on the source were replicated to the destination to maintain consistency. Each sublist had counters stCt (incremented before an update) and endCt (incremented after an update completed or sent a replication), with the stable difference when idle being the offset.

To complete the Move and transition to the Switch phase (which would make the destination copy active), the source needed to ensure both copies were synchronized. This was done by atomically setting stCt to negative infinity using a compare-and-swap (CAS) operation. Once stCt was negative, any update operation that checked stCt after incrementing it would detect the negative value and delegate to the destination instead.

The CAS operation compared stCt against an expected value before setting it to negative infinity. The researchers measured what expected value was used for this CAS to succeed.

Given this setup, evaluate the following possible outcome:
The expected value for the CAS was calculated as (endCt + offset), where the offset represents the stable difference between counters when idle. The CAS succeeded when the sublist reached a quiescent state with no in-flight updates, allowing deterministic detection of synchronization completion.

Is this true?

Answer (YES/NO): YES